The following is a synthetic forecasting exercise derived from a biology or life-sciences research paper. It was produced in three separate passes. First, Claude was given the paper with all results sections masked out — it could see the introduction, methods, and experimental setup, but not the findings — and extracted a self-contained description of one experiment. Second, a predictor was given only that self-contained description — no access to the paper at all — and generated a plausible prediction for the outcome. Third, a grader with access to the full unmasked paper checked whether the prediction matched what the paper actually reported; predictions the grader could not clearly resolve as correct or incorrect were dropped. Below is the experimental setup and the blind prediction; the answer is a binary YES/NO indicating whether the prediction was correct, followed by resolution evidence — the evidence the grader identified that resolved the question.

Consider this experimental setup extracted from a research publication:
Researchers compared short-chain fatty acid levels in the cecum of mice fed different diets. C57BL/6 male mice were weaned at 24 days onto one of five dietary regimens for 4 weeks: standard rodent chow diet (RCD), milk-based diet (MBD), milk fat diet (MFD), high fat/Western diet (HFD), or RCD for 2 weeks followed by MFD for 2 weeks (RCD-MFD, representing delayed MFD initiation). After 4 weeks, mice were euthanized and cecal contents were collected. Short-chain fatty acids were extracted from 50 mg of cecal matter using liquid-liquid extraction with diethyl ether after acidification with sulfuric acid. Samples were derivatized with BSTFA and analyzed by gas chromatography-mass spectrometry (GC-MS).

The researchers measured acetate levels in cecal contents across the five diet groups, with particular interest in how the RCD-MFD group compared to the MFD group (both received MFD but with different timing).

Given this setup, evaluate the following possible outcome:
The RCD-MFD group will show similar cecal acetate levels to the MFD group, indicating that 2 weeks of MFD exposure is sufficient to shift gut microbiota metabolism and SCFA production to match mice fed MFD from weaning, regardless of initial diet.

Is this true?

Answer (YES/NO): NO